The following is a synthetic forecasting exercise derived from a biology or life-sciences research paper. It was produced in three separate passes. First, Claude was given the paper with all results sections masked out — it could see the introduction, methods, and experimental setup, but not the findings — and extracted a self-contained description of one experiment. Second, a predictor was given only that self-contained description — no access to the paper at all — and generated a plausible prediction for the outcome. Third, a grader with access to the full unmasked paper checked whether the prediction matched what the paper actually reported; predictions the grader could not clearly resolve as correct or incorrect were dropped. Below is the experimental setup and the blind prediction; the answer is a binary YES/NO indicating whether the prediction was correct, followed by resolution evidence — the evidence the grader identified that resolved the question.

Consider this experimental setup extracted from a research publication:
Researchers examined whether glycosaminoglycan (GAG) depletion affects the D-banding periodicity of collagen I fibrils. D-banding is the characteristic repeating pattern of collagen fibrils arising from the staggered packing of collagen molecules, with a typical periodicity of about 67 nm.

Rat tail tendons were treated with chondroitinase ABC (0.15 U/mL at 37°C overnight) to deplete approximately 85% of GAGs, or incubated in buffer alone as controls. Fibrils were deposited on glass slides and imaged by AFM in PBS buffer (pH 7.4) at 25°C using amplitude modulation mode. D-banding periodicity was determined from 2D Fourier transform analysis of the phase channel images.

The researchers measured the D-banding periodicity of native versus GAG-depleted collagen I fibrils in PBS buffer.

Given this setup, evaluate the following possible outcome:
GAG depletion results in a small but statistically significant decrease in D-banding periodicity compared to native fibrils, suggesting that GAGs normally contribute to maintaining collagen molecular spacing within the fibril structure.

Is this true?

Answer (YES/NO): NO